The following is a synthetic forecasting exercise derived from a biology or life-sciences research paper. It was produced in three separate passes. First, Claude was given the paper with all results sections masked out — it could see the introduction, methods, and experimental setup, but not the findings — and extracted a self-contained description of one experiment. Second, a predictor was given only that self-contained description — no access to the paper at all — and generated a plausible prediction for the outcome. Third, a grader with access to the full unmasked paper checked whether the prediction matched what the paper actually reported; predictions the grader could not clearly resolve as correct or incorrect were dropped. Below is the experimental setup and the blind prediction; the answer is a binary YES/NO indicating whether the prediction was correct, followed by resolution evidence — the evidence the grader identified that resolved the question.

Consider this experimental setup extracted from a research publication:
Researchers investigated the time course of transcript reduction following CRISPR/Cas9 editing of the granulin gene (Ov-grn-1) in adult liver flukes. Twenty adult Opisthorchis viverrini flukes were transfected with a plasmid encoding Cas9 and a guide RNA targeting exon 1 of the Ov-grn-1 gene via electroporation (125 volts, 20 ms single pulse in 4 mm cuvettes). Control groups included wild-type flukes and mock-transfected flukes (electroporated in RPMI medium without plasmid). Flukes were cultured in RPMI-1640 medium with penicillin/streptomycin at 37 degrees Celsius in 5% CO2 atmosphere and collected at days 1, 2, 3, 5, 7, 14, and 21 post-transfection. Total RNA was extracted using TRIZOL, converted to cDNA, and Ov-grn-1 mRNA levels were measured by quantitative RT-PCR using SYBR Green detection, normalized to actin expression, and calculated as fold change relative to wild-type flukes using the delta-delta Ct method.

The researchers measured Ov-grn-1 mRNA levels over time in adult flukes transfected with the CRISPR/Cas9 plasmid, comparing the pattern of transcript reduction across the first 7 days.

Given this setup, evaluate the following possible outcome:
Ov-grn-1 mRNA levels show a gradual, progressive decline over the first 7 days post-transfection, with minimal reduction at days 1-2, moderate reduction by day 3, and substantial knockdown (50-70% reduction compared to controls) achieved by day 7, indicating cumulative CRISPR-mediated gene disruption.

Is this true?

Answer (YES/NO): NO